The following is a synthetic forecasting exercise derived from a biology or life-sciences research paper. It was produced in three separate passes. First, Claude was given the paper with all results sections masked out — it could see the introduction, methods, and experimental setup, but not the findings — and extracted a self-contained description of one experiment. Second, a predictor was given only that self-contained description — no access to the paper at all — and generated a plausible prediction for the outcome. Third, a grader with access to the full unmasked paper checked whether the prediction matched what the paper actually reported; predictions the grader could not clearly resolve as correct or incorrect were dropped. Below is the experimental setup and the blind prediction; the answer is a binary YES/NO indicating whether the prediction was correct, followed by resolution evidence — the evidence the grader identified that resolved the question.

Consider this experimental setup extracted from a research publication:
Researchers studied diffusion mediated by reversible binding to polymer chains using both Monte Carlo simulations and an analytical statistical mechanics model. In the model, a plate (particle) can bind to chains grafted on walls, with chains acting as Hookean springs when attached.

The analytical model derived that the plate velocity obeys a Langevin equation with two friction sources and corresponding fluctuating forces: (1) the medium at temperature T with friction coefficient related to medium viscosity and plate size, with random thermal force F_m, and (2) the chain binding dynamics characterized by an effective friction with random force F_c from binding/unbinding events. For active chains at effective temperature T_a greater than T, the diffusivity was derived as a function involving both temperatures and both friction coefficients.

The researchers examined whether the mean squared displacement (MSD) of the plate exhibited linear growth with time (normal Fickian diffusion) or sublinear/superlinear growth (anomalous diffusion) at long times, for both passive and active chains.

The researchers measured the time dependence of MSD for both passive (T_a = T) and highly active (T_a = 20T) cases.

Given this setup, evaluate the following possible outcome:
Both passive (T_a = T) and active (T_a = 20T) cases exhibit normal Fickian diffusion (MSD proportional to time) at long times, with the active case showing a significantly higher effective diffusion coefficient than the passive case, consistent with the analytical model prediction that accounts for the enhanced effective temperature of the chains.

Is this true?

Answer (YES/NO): YES